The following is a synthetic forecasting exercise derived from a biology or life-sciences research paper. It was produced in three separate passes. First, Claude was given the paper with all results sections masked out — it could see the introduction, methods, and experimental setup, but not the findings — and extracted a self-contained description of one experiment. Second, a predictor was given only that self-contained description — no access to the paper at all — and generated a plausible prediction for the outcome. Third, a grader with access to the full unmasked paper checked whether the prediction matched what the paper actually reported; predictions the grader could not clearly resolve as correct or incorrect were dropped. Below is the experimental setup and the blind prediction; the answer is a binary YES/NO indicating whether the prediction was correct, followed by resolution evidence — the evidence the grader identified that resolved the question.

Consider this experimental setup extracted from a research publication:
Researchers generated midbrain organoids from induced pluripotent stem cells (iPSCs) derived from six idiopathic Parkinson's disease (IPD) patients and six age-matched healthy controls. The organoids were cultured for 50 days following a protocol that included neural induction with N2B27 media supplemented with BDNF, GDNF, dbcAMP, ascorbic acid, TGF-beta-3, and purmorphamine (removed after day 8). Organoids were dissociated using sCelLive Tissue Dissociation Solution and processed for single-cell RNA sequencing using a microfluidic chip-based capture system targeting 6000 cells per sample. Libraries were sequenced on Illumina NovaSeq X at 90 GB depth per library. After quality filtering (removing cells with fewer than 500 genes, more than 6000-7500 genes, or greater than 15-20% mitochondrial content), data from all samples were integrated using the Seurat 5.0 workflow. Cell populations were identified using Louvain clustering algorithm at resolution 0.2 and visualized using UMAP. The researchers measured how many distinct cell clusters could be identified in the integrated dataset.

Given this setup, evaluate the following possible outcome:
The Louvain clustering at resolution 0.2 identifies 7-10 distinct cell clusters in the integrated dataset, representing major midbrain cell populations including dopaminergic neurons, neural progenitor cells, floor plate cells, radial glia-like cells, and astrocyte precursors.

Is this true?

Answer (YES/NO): NO